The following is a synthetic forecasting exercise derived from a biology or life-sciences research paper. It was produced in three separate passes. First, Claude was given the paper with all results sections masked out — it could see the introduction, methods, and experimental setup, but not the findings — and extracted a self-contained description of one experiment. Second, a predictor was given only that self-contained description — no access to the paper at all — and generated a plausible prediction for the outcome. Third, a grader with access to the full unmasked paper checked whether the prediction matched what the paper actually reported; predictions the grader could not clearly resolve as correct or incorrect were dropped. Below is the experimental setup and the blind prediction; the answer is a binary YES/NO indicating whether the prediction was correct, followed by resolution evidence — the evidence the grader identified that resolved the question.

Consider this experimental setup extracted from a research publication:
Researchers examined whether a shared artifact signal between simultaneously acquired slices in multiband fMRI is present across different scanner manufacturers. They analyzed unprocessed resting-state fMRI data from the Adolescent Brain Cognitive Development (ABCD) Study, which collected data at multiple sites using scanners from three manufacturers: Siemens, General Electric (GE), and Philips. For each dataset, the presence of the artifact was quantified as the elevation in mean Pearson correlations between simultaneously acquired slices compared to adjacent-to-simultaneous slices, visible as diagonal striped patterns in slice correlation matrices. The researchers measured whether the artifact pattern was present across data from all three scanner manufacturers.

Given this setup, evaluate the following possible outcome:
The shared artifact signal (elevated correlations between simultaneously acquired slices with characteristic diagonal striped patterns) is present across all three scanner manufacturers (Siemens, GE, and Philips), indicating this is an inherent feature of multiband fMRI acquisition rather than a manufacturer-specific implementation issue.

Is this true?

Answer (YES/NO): YES